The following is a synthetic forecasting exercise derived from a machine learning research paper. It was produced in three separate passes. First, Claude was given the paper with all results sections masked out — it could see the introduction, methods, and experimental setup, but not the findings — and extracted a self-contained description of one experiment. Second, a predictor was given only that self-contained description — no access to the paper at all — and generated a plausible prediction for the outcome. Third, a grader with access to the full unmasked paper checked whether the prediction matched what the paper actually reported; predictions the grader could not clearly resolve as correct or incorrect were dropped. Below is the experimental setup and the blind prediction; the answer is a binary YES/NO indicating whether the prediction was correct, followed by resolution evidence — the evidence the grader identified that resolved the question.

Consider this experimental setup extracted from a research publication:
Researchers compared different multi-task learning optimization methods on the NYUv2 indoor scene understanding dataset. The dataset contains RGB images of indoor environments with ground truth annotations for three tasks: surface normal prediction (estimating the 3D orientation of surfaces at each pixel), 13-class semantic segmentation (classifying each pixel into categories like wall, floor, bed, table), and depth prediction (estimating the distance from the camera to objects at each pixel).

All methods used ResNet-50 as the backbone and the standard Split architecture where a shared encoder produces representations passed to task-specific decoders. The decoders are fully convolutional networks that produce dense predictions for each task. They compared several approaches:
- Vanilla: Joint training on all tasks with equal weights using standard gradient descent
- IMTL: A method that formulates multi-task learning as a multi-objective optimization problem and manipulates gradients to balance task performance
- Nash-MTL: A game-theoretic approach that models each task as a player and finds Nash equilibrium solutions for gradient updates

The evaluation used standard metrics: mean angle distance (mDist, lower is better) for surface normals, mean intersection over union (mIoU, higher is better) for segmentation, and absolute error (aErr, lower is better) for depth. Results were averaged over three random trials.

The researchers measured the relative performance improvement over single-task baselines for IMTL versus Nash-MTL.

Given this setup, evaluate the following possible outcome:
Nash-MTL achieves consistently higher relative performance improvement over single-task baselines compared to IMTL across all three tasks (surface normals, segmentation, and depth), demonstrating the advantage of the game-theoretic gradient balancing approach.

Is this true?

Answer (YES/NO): NO